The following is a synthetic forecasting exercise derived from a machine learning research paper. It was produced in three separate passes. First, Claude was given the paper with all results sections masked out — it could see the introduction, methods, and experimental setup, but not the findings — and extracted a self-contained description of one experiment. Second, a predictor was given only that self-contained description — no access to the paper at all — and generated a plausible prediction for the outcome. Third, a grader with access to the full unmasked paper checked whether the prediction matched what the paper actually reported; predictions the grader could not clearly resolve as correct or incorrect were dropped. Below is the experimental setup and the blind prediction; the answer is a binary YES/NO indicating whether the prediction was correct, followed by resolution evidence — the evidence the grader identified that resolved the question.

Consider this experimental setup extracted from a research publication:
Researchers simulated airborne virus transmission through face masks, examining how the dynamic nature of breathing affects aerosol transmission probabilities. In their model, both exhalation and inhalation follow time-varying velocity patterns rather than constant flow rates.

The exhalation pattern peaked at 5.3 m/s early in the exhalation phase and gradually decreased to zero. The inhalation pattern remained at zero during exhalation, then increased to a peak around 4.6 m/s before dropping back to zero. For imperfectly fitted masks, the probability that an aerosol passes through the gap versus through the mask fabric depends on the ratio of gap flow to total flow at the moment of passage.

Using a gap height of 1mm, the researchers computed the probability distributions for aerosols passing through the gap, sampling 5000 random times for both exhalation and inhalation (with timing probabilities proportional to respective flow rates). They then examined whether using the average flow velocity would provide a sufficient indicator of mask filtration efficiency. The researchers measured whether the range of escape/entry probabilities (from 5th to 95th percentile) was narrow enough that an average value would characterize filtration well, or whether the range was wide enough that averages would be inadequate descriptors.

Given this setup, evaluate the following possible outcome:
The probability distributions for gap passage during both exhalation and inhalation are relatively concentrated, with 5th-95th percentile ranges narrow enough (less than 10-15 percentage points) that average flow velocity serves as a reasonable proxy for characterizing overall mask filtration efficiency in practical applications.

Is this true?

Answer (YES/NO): NO